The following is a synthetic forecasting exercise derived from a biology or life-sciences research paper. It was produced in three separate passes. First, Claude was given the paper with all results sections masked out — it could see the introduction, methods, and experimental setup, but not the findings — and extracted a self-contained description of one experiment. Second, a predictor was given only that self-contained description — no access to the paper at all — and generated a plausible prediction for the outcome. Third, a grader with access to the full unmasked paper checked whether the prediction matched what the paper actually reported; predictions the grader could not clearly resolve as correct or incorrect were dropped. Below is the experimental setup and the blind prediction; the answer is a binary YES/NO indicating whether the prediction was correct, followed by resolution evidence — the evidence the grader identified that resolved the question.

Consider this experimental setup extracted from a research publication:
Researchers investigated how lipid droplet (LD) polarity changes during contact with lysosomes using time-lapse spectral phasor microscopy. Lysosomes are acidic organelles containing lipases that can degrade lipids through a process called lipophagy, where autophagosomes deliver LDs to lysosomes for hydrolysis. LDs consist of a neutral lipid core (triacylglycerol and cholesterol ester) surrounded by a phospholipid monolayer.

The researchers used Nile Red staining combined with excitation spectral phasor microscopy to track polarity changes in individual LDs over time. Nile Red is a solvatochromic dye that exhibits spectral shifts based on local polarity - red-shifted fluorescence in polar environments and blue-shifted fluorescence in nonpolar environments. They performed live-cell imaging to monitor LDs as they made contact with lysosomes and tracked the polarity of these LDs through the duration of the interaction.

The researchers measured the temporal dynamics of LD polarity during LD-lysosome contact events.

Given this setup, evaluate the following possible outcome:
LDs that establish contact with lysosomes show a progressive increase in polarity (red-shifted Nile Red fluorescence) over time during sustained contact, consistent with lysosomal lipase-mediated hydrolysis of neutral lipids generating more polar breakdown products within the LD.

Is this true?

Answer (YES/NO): YES